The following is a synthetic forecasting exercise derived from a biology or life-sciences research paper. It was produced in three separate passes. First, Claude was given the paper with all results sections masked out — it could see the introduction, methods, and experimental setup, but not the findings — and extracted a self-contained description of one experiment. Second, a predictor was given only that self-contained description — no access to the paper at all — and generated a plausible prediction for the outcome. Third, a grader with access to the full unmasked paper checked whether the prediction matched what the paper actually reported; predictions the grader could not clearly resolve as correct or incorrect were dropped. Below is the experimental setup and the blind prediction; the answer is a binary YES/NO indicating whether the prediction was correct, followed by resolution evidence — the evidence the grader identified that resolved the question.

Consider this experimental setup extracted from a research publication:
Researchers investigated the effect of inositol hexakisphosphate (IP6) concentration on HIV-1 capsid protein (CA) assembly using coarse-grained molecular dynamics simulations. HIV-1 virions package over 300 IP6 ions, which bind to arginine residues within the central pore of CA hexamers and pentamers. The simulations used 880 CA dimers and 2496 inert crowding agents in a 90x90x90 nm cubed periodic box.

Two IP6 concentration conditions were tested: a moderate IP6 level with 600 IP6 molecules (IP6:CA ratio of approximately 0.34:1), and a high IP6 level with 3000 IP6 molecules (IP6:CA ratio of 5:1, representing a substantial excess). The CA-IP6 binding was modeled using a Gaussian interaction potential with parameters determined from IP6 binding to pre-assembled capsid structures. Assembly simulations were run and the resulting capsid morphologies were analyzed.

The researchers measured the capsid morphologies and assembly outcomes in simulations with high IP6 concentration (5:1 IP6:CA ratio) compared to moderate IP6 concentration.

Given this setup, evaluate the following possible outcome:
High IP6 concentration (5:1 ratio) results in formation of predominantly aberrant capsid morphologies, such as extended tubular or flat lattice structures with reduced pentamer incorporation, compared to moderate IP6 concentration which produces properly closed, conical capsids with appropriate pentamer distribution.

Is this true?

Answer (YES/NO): YES